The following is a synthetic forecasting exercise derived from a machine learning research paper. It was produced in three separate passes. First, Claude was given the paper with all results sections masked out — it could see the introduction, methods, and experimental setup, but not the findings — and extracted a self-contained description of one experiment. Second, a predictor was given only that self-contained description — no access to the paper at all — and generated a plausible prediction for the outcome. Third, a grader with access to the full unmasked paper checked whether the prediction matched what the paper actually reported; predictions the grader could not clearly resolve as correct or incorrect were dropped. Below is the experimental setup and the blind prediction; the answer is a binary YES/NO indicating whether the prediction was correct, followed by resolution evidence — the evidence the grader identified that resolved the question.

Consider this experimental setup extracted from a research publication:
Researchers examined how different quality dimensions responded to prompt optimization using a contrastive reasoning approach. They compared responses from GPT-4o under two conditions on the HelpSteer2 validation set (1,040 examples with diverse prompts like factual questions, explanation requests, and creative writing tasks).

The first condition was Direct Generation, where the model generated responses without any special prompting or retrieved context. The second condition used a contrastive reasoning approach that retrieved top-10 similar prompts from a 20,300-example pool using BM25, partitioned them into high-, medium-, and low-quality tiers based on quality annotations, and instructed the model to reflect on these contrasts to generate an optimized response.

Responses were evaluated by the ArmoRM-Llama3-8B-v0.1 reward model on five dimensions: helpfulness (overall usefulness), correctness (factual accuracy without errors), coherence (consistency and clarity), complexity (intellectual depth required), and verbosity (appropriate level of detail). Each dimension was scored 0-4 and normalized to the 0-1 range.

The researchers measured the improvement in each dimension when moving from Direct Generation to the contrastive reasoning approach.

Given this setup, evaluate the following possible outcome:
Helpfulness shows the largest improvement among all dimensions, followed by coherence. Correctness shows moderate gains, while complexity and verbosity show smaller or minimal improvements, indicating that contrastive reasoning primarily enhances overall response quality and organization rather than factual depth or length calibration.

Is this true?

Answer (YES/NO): NO